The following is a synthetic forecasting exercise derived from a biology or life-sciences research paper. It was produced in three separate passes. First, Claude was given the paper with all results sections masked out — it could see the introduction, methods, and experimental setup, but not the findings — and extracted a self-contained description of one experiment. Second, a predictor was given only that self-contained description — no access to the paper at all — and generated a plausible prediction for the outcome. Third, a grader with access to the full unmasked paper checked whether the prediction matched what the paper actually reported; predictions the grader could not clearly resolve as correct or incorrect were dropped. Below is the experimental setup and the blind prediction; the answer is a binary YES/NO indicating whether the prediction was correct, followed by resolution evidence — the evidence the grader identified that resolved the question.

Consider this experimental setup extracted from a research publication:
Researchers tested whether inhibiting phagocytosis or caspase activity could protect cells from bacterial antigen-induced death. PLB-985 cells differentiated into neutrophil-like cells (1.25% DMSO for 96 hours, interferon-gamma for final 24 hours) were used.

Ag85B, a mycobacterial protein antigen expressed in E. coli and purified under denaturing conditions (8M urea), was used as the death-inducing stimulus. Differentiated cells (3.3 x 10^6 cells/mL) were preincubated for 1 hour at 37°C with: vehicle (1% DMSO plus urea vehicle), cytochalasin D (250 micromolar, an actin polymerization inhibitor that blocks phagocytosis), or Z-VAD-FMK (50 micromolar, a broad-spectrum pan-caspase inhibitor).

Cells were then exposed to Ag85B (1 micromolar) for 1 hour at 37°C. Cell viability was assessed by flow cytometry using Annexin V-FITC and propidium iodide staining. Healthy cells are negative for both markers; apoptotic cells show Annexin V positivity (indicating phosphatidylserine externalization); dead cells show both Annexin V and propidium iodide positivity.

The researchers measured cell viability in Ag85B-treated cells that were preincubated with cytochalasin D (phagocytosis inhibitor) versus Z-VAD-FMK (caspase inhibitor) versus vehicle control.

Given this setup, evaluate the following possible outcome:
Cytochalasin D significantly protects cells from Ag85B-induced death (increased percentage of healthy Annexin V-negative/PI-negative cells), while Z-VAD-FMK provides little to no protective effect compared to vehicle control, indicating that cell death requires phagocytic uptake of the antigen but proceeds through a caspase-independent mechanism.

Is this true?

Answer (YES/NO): YES